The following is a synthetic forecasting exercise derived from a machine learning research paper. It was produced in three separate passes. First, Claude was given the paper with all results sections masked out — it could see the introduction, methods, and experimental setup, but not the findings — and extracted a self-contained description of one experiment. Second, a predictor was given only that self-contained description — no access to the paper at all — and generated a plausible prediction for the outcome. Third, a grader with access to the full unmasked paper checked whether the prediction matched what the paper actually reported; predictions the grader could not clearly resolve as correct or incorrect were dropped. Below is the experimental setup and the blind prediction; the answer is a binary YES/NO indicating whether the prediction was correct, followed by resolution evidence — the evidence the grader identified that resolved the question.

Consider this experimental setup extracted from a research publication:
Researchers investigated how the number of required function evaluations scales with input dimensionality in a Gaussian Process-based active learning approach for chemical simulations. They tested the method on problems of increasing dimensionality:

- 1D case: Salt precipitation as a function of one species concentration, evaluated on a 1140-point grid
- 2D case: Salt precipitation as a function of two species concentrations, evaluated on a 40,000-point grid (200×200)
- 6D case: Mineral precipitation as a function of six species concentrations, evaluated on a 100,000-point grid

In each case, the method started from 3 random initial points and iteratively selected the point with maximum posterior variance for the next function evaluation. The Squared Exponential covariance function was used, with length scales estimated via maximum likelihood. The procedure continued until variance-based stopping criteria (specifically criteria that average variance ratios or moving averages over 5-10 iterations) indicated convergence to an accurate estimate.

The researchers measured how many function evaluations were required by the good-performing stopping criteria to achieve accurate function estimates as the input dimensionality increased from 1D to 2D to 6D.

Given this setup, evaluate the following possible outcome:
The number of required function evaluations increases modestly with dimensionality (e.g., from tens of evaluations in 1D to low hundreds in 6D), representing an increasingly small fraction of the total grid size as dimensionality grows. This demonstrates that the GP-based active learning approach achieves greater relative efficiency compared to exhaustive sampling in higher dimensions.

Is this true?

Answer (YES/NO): YES